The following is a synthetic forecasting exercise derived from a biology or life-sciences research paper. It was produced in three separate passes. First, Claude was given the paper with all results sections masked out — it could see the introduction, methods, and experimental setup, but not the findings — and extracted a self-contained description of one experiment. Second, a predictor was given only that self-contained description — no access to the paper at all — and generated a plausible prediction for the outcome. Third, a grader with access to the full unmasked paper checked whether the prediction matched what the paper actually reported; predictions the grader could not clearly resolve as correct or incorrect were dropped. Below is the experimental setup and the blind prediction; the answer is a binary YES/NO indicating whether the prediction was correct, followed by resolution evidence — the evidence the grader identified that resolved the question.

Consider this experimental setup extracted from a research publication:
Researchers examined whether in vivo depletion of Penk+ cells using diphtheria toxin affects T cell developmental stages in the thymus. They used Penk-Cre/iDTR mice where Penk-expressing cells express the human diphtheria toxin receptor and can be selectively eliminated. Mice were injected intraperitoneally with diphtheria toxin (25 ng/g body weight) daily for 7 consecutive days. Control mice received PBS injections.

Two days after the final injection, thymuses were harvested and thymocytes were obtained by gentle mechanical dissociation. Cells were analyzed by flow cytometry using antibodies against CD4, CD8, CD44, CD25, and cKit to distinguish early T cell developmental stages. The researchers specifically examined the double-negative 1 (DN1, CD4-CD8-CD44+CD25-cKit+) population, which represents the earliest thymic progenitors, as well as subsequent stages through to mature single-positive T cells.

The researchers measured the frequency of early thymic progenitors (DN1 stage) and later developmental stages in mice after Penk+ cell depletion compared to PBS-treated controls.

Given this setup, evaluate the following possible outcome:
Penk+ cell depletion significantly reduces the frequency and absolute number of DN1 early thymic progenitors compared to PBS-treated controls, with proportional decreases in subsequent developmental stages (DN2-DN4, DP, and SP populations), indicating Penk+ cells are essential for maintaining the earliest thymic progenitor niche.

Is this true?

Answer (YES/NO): NO